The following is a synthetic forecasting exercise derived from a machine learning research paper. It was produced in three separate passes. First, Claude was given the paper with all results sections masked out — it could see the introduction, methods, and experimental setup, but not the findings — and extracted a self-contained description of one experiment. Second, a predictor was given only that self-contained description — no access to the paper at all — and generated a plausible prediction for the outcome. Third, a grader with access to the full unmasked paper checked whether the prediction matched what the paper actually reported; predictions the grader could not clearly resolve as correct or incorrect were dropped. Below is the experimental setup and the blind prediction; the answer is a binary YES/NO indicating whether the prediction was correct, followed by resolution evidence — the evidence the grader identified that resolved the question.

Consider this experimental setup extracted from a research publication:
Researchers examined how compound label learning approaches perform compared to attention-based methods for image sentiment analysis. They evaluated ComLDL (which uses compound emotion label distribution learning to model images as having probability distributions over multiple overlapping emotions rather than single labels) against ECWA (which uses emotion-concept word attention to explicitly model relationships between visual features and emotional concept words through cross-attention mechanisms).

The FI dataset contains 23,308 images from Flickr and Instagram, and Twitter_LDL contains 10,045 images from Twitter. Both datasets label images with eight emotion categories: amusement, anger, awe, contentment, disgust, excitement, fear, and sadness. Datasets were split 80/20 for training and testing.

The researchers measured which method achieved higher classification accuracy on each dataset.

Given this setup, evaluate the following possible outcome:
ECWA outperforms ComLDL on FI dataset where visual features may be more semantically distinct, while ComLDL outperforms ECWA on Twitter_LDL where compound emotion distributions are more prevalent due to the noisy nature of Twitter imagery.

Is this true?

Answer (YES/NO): NO